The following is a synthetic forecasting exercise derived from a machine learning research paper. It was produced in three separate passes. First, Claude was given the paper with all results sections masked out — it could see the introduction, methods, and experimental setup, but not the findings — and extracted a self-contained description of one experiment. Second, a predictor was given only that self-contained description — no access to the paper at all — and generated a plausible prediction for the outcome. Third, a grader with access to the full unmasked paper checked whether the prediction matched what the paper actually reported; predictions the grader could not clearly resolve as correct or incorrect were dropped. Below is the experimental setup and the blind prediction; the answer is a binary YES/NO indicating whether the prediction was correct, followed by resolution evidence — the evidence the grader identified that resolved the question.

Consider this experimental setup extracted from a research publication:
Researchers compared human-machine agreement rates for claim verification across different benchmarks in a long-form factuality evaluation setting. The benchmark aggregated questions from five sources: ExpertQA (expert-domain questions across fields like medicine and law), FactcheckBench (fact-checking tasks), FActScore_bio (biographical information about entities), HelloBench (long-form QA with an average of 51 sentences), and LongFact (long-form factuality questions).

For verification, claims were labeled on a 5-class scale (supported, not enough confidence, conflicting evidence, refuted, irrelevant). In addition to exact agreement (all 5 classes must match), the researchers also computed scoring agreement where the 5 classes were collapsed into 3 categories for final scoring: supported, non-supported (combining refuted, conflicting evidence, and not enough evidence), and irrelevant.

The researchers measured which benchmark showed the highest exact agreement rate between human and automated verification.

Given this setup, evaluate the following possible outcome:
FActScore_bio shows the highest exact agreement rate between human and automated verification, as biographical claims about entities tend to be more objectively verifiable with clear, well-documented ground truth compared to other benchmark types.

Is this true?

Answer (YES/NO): NO